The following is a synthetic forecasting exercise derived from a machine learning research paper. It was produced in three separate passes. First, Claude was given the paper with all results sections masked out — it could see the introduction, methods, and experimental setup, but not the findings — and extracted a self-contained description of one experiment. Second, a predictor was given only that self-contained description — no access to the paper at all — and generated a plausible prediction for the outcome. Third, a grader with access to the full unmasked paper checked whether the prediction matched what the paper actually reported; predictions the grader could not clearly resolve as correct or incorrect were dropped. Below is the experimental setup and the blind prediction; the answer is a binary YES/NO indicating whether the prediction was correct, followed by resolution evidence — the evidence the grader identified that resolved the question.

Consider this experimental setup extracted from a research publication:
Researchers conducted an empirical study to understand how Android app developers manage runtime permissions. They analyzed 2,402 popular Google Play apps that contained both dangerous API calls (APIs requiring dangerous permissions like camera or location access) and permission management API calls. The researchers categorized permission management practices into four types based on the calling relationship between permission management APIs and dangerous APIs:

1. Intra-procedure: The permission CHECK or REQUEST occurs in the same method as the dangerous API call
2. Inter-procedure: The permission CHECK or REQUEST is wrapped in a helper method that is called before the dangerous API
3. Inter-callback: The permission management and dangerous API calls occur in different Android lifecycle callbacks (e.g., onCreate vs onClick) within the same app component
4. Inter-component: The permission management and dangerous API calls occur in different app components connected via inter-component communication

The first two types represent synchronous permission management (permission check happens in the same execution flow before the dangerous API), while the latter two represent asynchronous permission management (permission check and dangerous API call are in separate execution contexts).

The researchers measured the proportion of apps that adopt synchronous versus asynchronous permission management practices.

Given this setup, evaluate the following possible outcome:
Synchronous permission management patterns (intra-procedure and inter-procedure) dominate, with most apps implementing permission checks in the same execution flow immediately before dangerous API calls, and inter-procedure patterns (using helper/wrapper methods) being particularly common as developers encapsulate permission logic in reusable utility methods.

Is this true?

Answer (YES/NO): NO